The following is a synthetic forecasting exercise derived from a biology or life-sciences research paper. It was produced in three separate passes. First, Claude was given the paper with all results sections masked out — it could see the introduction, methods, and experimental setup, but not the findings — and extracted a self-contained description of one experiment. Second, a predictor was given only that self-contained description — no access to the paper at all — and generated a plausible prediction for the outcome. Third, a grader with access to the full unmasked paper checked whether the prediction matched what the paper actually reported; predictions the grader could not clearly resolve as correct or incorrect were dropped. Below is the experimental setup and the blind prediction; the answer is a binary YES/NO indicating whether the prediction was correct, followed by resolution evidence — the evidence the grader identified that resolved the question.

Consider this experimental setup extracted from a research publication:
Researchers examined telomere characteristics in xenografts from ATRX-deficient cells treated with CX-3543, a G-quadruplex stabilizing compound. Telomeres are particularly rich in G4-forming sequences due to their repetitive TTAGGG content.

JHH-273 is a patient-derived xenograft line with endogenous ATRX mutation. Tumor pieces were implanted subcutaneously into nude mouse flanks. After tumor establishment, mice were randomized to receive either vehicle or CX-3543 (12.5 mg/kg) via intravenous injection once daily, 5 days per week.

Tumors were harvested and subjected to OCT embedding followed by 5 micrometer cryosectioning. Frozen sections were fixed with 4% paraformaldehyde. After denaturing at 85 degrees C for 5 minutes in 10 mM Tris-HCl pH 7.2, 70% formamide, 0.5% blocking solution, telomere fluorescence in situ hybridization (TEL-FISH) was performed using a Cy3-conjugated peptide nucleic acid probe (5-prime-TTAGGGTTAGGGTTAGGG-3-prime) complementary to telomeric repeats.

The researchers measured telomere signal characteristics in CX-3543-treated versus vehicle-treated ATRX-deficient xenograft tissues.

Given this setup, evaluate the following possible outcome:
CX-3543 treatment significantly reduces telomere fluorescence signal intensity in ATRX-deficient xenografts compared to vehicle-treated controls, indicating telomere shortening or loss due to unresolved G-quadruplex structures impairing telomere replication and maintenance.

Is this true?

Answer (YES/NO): NO